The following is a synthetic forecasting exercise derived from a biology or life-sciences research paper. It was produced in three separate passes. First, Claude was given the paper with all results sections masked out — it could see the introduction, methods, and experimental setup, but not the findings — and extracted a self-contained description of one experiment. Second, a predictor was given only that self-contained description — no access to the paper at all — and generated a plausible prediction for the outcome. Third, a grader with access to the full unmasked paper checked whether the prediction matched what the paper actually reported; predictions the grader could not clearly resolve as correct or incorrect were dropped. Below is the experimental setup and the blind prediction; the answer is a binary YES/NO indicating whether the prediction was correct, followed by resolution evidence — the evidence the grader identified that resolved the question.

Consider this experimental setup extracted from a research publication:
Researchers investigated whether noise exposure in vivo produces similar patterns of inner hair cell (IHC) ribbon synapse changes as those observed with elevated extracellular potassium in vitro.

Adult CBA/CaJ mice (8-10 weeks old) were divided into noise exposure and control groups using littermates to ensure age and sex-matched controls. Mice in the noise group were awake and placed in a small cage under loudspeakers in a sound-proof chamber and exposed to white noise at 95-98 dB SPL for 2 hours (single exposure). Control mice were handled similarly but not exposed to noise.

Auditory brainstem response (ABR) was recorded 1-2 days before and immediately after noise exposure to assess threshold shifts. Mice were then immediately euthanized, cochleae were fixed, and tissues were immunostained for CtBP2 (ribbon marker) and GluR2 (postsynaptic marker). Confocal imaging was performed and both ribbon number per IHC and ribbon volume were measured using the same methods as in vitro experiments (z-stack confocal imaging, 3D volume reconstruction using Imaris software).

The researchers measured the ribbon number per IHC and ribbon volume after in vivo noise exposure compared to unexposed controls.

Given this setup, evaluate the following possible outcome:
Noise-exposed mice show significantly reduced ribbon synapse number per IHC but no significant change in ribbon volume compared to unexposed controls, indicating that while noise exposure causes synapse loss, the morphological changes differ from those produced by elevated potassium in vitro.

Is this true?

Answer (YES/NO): NO